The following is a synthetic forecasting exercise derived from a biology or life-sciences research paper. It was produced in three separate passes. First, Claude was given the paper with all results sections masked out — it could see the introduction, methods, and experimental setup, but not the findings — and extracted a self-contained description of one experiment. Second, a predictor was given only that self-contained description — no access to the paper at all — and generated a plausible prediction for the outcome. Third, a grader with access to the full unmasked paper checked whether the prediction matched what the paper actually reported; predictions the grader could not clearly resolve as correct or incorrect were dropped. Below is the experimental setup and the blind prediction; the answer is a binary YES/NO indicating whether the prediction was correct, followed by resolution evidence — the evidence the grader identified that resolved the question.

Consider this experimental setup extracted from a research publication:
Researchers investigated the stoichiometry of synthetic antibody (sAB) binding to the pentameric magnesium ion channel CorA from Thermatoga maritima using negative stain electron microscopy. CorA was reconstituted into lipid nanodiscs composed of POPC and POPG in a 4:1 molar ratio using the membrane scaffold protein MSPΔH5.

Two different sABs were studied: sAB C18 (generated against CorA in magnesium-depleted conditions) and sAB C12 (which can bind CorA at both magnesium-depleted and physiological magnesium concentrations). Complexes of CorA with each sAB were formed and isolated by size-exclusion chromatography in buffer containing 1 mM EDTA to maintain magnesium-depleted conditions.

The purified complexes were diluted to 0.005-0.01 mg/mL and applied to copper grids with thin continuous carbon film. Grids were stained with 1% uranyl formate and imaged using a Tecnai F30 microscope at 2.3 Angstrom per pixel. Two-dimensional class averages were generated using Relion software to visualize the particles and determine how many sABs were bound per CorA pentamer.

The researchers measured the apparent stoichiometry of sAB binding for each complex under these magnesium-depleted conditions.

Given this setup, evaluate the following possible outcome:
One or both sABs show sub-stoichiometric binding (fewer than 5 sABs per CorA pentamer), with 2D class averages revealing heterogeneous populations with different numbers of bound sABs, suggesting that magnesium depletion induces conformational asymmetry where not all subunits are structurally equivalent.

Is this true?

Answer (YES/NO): YES